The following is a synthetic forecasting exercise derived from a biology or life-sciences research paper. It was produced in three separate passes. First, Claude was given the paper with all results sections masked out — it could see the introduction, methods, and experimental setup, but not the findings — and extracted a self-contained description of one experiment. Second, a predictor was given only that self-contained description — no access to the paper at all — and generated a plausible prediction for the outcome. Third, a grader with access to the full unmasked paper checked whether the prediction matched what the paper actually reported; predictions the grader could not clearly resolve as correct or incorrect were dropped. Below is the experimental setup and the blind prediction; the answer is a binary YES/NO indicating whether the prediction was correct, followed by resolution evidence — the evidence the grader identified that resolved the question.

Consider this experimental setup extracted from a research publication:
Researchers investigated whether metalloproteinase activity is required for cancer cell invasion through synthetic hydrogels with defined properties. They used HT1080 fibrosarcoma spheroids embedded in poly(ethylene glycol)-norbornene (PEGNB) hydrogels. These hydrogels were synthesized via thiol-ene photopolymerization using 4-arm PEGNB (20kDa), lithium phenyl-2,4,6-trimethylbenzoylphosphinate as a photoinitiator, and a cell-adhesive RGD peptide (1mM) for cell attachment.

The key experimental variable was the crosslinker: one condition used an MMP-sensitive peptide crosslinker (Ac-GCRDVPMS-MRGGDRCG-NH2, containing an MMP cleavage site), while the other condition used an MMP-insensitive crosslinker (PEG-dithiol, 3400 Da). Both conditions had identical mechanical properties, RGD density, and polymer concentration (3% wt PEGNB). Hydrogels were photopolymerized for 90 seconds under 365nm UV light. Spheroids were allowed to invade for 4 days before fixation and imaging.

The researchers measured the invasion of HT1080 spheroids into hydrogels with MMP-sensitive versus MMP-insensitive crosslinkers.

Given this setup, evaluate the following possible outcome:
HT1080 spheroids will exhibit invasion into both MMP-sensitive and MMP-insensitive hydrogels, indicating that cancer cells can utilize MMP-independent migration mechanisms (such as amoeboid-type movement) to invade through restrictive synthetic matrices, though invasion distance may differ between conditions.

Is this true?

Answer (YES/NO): NO